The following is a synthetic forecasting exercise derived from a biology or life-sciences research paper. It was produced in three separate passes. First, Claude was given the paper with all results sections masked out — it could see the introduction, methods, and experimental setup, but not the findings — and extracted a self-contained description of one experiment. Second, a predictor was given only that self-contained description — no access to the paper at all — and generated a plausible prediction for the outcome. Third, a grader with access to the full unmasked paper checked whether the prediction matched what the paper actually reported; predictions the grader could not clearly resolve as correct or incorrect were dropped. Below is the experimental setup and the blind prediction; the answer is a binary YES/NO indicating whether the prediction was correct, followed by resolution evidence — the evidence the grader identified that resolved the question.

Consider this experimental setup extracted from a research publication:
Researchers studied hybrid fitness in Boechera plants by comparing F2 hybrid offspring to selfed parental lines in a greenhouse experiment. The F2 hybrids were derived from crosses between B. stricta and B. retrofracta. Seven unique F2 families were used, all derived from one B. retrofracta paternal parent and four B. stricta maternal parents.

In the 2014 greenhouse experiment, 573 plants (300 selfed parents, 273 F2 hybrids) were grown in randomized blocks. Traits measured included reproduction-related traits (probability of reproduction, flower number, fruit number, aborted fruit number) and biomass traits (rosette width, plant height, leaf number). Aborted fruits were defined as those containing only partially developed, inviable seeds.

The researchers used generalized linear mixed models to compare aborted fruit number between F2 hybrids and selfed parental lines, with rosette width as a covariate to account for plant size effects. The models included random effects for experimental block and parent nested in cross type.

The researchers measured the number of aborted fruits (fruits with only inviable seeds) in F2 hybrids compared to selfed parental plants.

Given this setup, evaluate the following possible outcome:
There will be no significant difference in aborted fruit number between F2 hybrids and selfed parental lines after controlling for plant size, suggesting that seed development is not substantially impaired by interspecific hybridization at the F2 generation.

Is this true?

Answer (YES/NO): YES